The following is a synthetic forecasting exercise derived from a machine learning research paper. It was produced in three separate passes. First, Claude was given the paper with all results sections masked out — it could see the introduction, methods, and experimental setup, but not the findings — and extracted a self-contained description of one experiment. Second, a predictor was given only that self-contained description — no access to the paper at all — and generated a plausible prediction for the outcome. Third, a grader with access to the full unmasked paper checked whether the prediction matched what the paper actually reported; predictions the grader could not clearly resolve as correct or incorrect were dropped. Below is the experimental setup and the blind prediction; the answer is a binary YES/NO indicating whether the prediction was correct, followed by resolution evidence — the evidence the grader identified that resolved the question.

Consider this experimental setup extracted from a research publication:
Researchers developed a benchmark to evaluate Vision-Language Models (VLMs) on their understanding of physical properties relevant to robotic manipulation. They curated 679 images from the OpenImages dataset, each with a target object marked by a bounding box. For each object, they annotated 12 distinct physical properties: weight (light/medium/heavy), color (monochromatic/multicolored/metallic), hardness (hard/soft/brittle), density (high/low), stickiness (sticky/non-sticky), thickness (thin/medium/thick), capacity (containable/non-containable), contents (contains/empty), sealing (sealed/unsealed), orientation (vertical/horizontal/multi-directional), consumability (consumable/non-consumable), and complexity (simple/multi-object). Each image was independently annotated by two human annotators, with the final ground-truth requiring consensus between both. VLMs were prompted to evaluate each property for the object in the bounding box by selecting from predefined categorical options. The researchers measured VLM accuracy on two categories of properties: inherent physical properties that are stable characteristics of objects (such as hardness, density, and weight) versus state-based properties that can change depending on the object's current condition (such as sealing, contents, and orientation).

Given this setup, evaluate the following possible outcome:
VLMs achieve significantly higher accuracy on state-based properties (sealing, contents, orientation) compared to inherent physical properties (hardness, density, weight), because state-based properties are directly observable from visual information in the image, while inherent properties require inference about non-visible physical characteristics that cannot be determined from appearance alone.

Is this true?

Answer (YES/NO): NO